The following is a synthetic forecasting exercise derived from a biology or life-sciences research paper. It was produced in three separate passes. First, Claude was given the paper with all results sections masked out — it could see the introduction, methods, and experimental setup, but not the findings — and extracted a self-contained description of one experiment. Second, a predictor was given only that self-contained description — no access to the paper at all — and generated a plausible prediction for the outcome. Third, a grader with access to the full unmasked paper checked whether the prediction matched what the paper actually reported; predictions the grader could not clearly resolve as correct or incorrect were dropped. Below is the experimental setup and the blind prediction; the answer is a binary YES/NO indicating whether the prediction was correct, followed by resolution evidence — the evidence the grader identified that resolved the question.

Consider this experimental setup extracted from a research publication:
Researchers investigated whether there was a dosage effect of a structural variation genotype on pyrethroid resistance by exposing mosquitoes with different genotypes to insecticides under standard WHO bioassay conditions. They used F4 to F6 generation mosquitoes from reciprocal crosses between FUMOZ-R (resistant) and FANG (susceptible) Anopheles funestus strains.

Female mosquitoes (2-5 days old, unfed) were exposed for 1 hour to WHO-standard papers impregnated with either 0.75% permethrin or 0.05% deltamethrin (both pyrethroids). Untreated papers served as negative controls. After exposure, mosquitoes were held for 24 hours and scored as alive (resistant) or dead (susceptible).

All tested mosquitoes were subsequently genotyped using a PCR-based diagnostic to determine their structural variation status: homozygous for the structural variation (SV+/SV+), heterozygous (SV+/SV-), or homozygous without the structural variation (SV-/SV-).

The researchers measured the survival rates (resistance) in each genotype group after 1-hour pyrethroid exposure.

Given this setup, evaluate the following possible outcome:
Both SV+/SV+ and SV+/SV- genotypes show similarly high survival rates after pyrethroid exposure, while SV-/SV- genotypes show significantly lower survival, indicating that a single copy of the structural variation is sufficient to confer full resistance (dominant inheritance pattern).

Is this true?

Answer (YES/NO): NO